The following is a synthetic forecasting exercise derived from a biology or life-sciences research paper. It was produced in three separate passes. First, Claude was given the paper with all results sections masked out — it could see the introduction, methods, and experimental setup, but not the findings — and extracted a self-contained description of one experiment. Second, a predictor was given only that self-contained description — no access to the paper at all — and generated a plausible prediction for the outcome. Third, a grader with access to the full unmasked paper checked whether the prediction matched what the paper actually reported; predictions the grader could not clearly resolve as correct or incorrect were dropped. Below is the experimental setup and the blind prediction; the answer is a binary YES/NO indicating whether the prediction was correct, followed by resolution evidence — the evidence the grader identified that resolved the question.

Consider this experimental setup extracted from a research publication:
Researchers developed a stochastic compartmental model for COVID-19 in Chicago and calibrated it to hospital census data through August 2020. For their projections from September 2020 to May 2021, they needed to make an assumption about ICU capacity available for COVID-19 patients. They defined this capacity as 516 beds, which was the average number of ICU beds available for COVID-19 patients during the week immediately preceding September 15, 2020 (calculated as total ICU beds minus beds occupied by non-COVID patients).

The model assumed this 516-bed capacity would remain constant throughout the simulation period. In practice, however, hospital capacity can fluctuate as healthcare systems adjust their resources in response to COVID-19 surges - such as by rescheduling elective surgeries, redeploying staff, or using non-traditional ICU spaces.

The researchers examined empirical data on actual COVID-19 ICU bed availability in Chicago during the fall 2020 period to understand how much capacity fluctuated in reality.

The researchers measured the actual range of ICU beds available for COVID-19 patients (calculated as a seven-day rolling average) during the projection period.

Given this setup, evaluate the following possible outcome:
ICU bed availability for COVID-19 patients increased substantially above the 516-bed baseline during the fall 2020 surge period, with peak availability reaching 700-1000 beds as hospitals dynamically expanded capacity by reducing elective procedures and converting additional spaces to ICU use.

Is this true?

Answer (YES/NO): NO